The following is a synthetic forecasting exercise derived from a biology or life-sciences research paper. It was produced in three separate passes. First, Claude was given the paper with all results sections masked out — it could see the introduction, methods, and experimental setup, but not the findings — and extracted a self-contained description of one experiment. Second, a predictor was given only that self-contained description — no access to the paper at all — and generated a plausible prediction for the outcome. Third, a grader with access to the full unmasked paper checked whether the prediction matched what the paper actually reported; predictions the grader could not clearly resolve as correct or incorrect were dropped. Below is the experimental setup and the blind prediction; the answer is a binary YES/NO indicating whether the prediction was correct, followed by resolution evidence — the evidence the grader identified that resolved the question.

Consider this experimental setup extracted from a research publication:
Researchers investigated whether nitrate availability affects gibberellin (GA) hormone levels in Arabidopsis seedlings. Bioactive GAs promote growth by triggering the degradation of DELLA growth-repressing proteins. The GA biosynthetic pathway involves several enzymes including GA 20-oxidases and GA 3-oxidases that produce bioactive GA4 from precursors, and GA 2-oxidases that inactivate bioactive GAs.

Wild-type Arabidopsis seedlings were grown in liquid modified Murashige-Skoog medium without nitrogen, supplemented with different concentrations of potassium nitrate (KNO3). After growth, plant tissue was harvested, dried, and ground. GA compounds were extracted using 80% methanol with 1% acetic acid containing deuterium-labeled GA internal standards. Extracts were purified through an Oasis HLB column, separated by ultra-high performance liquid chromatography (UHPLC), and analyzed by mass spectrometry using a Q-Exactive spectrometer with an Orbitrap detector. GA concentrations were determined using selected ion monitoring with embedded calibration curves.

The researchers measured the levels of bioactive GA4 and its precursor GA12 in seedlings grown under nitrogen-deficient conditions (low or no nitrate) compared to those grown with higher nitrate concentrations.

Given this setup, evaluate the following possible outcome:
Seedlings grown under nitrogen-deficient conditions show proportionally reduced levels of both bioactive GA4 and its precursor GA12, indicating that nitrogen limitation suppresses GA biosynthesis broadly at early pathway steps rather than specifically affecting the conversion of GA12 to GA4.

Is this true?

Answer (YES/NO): NO